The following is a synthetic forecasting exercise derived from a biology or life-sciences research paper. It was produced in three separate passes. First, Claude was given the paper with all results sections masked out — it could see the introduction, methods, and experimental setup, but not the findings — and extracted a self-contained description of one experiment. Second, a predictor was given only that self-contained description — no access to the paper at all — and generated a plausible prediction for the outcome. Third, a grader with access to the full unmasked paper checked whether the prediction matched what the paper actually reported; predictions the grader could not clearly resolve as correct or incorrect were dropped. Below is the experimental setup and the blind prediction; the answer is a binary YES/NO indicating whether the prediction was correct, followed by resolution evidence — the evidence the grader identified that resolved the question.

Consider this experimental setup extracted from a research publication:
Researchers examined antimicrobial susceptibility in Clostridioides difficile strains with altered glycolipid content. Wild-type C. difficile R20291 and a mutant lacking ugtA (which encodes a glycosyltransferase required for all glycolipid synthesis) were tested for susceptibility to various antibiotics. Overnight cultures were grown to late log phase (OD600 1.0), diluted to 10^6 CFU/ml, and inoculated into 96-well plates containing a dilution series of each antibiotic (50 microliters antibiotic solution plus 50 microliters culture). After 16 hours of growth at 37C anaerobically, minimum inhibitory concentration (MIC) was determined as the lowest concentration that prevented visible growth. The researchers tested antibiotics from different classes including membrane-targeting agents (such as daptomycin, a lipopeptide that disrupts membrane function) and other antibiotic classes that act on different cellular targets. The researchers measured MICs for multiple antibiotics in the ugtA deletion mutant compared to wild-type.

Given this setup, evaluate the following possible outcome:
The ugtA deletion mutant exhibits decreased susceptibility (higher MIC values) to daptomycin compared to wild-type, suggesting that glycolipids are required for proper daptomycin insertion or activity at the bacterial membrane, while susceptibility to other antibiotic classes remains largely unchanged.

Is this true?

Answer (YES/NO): NO